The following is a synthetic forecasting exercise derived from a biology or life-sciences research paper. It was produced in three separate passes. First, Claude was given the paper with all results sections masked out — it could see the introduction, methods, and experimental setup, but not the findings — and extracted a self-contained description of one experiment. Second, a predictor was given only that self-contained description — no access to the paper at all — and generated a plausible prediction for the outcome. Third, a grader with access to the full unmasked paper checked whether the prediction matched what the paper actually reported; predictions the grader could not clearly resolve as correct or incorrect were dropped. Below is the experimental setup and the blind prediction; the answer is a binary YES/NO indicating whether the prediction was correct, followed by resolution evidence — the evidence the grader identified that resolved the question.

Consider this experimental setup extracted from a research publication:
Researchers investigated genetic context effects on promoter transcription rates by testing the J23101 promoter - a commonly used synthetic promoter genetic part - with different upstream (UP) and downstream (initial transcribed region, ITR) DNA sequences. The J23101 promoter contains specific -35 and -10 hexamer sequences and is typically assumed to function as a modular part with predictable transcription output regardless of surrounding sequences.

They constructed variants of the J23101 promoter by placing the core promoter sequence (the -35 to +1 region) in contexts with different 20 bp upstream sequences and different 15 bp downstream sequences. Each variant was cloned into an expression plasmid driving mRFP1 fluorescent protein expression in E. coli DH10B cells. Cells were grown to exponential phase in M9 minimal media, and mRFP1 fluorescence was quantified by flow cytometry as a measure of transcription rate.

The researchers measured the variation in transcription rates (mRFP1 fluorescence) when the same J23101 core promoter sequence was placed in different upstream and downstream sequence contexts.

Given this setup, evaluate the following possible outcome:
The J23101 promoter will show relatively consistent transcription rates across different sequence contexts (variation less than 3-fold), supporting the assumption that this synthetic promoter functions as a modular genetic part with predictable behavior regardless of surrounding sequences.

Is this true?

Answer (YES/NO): NO